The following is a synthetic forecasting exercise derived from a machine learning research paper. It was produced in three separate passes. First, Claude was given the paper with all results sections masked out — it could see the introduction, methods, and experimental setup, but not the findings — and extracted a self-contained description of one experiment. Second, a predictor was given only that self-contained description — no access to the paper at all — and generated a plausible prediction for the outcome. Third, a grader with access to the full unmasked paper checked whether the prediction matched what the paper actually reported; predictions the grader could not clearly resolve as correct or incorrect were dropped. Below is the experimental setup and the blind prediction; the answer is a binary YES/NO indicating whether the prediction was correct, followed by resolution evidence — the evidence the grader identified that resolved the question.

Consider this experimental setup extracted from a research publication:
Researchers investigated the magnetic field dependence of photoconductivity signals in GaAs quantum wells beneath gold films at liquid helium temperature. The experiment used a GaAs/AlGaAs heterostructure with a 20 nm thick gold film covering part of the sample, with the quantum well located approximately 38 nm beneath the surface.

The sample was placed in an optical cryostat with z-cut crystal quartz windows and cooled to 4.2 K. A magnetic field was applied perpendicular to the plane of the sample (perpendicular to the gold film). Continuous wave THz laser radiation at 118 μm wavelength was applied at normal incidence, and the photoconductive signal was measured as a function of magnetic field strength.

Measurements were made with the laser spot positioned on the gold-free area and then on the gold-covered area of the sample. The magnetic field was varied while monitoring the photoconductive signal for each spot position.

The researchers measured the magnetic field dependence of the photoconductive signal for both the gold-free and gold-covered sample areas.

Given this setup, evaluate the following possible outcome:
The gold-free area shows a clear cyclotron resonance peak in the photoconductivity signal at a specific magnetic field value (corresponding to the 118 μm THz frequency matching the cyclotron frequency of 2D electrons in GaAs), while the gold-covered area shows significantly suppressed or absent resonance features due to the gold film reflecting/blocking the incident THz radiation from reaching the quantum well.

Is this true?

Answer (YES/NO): NO